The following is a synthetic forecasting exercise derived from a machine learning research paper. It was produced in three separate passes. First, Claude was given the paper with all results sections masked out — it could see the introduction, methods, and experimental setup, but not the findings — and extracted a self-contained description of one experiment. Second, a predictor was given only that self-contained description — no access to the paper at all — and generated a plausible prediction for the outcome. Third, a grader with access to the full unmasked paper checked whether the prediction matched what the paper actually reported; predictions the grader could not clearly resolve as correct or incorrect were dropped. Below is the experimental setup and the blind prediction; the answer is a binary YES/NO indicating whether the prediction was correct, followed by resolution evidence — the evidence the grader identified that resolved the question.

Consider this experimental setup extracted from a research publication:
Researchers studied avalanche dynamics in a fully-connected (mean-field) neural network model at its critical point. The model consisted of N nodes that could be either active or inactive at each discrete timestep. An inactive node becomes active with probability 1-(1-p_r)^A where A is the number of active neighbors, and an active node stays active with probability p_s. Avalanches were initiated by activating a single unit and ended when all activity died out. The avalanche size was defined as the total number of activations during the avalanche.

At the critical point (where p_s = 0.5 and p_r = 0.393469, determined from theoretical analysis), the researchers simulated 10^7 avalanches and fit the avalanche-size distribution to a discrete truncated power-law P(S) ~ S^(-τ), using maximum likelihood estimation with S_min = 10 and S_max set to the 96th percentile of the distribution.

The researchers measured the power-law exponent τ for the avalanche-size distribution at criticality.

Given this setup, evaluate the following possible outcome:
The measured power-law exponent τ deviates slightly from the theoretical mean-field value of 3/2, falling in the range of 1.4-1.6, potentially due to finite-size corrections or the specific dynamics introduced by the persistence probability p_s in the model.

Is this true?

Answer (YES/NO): NO